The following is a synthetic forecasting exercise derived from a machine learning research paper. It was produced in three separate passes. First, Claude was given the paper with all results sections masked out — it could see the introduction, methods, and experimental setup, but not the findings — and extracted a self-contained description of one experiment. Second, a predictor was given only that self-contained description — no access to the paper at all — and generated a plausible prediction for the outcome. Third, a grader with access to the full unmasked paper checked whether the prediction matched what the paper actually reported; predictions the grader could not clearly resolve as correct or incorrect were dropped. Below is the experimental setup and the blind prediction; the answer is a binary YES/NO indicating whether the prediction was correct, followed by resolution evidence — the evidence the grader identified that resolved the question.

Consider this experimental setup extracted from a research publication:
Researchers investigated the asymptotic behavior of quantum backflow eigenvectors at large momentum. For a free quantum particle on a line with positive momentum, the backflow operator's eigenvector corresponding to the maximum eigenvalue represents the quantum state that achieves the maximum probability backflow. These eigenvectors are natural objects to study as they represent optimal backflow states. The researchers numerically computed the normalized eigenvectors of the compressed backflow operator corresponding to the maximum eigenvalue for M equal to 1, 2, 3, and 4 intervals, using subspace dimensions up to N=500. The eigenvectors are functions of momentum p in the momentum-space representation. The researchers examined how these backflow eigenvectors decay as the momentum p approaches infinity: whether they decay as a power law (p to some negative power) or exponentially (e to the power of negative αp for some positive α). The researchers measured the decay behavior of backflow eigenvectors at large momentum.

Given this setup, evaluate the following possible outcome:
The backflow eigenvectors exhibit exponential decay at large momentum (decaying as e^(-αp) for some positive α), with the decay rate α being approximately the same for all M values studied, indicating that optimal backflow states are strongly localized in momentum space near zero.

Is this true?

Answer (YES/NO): NO